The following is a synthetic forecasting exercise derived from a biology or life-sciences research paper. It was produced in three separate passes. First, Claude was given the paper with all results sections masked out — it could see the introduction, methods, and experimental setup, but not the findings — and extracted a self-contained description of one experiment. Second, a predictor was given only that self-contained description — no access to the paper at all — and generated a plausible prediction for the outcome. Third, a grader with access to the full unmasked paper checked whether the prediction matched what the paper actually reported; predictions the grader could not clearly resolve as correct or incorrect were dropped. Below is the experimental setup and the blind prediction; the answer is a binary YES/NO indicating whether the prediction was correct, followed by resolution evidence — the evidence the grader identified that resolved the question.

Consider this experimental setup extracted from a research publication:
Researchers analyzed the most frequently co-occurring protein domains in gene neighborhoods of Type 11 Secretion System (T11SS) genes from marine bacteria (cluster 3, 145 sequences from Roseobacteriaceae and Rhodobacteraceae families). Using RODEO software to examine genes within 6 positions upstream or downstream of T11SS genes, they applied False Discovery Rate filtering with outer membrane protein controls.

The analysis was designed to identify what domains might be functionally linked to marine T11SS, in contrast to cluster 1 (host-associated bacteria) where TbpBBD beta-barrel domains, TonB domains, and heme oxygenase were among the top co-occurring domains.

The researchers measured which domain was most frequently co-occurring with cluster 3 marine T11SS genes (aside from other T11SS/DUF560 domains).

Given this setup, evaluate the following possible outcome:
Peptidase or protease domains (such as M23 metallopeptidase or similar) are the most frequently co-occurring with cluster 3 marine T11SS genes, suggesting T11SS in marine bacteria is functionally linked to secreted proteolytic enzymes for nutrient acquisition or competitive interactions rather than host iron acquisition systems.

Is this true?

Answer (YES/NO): NO